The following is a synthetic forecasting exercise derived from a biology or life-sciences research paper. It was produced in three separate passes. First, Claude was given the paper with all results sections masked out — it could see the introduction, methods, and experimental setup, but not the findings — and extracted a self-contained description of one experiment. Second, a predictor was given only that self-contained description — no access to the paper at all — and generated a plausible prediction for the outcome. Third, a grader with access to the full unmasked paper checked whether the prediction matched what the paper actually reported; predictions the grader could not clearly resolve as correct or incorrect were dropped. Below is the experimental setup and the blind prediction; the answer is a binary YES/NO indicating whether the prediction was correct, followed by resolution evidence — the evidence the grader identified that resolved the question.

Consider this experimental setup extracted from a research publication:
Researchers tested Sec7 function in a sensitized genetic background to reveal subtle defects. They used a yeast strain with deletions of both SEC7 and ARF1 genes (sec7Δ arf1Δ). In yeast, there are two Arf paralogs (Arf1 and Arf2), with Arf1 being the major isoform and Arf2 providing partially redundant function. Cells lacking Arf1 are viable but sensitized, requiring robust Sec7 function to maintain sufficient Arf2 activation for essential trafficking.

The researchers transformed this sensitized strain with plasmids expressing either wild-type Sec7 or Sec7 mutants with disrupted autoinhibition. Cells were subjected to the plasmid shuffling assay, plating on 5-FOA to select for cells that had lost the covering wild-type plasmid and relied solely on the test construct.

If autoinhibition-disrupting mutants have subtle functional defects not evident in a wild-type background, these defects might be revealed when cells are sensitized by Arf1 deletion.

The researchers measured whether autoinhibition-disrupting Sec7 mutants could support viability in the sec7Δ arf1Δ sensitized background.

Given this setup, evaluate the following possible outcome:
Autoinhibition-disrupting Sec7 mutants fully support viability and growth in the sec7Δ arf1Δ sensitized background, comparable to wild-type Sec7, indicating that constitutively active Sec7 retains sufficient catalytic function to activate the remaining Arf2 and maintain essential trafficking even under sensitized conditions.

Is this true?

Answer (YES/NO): NO